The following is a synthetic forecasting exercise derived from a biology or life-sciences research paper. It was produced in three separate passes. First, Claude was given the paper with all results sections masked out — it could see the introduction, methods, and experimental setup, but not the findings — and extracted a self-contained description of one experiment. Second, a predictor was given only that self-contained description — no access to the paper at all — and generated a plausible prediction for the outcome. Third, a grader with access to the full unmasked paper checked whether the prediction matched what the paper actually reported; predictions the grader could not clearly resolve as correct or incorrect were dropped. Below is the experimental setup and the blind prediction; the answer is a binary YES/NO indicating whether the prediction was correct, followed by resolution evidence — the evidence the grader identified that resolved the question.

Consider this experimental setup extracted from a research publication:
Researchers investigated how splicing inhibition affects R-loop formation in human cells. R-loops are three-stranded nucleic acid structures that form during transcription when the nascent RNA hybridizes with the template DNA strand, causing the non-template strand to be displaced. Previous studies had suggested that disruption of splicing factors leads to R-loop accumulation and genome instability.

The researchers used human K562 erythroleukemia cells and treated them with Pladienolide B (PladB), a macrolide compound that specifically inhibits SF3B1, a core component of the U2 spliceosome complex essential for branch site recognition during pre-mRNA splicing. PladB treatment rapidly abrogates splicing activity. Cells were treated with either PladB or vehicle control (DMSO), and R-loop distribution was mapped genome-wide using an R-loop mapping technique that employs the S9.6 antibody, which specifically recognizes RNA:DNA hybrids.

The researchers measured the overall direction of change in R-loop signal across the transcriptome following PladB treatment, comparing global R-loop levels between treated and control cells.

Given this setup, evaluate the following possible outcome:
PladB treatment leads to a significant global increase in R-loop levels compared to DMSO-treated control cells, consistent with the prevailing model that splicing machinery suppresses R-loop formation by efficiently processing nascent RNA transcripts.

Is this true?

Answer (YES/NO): NO